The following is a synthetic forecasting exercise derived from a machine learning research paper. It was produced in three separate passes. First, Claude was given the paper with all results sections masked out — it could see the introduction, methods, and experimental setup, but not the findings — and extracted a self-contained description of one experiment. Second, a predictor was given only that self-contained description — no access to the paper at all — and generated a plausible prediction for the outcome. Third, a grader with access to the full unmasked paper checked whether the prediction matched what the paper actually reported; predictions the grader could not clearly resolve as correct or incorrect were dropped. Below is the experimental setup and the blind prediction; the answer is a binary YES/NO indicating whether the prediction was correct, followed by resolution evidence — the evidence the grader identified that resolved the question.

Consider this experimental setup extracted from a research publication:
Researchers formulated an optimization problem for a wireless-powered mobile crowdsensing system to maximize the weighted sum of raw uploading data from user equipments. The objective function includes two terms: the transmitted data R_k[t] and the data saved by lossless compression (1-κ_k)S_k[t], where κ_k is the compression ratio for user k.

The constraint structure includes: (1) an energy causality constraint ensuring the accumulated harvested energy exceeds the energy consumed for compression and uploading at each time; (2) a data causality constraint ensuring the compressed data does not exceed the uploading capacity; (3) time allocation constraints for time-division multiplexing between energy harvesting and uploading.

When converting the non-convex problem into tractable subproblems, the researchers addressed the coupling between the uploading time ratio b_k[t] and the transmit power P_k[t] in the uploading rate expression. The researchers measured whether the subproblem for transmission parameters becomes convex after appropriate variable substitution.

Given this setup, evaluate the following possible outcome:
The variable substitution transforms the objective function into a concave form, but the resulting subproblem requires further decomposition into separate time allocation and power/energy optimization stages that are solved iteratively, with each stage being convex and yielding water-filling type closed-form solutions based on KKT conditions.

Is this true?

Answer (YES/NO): NO